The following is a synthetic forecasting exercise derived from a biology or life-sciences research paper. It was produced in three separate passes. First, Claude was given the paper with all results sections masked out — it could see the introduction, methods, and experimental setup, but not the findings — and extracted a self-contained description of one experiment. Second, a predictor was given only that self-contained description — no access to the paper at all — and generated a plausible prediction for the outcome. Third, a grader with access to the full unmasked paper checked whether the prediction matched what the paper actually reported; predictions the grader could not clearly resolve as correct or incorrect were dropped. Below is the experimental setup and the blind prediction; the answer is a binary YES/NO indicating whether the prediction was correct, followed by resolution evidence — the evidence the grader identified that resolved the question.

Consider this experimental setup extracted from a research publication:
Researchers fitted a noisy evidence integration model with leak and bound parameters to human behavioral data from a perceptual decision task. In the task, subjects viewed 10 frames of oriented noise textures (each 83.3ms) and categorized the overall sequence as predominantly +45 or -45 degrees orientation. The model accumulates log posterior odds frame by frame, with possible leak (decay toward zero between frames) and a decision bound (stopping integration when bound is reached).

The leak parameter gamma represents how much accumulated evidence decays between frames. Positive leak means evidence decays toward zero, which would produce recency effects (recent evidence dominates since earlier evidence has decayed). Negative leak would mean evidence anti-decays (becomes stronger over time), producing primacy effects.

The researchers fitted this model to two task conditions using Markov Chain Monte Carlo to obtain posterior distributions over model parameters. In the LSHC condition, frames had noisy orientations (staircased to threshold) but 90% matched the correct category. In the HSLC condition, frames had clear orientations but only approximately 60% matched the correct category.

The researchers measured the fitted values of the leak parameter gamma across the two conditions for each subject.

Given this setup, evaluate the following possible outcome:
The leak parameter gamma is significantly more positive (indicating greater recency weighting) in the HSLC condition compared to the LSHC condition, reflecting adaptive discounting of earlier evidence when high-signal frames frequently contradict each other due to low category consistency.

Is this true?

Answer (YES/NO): YES